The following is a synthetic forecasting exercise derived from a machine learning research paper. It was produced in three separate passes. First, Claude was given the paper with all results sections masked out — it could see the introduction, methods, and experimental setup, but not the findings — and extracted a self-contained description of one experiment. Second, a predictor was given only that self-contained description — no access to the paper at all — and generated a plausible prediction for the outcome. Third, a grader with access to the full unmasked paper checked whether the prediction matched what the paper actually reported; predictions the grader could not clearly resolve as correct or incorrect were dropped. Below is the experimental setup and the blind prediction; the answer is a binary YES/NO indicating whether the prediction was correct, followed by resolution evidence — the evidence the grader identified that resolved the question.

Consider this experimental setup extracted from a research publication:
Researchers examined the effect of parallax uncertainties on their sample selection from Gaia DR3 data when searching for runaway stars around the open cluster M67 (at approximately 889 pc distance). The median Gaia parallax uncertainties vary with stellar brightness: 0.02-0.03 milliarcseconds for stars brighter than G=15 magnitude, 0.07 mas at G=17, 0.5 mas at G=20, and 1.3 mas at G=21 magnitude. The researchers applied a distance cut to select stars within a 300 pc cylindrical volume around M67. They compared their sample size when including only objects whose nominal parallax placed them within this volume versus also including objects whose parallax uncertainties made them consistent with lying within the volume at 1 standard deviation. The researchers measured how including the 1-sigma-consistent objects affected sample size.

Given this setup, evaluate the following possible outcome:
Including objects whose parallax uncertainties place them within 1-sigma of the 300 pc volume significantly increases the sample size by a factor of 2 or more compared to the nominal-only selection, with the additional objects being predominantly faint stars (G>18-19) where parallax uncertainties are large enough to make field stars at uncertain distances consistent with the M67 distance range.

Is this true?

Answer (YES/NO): YES